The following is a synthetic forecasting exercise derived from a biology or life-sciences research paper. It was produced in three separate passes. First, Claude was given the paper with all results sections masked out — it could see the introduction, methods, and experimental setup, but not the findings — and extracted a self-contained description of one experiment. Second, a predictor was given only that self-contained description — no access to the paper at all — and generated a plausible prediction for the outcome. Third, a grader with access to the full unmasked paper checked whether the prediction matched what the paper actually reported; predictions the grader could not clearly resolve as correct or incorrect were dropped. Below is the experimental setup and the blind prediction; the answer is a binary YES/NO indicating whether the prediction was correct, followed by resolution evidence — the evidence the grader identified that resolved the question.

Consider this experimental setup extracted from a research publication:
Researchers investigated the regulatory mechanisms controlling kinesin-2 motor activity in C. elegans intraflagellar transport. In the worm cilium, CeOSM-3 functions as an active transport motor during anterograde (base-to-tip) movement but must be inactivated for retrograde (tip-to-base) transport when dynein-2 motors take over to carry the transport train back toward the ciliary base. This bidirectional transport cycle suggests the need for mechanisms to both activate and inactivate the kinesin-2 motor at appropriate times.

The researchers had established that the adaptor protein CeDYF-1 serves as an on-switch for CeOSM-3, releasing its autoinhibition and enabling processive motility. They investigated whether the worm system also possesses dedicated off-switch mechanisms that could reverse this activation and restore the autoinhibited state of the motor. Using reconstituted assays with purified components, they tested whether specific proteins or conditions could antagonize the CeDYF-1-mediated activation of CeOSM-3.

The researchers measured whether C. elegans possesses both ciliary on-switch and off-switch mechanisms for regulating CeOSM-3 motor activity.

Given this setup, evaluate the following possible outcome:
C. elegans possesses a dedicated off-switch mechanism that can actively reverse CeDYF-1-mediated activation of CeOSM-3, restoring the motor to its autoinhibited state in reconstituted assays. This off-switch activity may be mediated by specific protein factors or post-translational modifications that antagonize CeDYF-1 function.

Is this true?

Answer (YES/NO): NO